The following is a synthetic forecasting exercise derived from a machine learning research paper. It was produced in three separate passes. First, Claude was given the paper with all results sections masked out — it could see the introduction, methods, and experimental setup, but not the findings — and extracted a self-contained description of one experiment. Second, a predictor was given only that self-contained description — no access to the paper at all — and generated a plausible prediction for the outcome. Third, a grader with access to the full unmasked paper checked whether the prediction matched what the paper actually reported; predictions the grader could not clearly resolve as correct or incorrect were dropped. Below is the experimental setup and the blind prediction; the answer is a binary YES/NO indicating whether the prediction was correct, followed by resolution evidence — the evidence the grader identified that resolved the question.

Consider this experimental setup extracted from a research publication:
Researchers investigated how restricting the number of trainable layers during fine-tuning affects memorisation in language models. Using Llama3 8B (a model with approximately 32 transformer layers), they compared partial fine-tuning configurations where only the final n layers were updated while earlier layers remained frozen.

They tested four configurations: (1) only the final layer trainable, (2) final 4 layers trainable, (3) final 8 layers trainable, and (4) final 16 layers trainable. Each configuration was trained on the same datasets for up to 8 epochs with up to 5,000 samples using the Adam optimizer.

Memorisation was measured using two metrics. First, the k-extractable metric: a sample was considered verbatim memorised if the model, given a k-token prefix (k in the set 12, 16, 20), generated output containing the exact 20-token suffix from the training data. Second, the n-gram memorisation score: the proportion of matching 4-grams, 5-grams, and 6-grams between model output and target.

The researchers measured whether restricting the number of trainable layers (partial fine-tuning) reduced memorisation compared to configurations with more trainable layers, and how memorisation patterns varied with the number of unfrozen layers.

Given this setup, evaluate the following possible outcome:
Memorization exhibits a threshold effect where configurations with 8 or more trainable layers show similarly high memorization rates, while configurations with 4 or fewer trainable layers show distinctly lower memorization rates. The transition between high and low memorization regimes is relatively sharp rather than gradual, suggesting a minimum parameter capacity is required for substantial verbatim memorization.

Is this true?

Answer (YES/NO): NO